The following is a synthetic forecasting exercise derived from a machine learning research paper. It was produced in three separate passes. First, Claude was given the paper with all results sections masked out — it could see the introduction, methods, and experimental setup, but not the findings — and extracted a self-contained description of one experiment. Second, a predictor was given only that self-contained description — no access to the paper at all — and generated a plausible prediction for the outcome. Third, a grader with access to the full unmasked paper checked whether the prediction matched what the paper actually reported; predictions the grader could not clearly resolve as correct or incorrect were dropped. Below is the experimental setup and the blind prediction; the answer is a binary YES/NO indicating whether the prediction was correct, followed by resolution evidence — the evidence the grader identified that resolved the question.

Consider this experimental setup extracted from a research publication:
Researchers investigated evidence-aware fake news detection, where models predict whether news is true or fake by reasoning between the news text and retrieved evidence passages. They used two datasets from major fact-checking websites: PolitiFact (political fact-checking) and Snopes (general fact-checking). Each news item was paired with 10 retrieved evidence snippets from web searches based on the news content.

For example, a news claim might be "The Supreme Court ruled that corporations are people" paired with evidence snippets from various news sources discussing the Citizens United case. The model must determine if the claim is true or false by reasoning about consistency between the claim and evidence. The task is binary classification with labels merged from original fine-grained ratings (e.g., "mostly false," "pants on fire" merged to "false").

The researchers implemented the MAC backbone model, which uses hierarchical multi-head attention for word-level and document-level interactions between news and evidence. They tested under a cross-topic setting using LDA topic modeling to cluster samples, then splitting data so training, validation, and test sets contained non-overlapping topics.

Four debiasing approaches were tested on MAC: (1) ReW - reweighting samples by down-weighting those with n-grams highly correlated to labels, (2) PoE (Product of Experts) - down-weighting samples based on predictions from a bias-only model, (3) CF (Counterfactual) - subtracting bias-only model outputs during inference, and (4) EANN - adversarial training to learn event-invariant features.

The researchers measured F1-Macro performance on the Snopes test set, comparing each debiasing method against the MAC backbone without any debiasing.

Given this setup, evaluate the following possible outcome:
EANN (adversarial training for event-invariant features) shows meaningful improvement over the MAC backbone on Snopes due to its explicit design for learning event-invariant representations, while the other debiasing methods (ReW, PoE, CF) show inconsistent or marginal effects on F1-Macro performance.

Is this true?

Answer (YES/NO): NO